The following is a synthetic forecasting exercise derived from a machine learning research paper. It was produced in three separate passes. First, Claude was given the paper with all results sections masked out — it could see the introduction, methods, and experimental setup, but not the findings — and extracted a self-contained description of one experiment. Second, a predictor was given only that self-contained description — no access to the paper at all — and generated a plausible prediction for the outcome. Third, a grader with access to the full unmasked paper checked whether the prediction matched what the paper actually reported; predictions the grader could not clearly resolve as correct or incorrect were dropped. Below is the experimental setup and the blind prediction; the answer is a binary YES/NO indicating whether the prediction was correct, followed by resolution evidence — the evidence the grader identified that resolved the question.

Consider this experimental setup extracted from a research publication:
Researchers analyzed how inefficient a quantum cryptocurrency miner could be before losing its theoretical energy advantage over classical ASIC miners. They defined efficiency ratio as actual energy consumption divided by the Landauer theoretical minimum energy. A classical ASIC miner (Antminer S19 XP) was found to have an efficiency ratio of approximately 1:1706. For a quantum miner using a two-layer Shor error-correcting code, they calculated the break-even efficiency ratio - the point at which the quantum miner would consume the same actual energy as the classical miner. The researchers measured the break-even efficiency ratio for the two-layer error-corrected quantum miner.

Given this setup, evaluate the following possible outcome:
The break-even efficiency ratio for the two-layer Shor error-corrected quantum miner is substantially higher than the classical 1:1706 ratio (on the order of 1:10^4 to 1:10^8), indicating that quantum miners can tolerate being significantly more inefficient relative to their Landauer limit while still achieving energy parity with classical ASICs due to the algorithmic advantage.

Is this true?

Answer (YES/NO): NO